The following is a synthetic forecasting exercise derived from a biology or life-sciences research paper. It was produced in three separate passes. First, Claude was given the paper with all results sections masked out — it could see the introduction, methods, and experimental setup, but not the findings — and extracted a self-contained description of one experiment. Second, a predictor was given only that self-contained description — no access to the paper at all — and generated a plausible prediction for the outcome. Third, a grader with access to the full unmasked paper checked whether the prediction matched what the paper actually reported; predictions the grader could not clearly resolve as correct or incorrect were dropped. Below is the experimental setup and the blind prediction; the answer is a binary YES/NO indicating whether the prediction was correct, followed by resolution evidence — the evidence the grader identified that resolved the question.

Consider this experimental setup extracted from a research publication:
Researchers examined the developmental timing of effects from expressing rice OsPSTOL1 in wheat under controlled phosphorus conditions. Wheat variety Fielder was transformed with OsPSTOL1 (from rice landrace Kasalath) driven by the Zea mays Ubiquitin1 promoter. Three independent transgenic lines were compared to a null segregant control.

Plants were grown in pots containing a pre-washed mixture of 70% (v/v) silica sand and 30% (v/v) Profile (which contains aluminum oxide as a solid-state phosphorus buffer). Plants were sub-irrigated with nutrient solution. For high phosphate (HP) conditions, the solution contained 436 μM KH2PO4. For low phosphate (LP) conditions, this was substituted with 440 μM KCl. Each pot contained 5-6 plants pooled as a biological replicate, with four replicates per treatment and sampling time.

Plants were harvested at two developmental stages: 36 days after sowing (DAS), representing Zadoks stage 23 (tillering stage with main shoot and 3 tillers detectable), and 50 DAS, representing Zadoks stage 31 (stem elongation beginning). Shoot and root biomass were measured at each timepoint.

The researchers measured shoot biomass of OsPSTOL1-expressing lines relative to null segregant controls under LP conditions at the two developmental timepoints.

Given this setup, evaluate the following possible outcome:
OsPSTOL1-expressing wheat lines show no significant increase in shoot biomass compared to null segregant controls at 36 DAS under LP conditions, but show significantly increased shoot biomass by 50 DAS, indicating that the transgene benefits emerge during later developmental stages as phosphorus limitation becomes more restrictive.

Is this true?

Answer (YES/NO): NO